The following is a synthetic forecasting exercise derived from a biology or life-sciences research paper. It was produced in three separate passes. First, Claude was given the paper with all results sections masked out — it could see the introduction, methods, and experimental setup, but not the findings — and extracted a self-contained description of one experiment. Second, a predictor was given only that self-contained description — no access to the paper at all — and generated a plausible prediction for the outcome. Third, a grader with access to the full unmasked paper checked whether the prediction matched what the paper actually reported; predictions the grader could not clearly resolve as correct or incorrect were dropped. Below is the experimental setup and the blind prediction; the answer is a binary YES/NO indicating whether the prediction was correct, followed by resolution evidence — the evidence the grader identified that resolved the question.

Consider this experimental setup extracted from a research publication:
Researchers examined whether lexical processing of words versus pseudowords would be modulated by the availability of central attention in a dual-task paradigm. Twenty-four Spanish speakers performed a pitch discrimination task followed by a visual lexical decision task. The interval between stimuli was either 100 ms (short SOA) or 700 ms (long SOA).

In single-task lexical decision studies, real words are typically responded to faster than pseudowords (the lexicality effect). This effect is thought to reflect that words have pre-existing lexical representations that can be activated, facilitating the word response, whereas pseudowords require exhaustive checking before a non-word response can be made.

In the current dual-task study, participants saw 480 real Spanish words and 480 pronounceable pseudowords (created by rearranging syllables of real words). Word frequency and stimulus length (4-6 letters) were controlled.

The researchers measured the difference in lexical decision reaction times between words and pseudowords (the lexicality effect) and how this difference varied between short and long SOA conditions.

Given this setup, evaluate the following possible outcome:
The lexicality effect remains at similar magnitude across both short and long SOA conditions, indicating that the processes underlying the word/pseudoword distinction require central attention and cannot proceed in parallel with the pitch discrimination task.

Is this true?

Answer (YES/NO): YES